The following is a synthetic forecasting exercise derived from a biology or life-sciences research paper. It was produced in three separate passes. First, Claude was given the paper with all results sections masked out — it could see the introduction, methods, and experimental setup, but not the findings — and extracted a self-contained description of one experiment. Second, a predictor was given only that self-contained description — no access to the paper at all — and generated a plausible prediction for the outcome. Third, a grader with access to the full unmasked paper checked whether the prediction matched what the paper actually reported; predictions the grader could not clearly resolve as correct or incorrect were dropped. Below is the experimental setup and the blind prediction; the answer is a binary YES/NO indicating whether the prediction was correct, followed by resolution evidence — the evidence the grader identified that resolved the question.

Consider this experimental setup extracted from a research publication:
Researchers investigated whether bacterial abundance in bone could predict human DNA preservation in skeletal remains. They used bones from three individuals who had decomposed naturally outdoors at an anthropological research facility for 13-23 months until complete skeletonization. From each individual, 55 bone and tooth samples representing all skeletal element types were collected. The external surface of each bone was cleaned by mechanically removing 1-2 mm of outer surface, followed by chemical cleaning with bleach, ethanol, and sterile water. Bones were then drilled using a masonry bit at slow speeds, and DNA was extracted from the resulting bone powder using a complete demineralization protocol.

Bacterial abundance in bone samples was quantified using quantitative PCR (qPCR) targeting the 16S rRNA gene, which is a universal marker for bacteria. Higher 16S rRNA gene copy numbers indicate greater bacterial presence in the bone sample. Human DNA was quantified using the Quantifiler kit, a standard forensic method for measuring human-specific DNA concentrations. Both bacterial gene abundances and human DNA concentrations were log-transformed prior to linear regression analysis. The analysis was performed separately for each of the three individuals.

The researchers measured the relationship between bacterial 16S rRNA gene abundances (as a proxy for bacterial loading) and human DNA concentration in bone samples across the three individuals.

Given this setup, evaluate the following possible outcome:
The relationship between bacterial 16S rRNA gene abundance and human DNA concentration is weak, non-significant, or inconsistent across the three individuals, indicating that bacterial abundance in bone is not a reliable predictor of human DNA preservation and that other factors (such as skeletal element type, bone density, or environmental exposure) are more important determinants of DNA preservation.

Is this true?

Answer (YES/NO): YES